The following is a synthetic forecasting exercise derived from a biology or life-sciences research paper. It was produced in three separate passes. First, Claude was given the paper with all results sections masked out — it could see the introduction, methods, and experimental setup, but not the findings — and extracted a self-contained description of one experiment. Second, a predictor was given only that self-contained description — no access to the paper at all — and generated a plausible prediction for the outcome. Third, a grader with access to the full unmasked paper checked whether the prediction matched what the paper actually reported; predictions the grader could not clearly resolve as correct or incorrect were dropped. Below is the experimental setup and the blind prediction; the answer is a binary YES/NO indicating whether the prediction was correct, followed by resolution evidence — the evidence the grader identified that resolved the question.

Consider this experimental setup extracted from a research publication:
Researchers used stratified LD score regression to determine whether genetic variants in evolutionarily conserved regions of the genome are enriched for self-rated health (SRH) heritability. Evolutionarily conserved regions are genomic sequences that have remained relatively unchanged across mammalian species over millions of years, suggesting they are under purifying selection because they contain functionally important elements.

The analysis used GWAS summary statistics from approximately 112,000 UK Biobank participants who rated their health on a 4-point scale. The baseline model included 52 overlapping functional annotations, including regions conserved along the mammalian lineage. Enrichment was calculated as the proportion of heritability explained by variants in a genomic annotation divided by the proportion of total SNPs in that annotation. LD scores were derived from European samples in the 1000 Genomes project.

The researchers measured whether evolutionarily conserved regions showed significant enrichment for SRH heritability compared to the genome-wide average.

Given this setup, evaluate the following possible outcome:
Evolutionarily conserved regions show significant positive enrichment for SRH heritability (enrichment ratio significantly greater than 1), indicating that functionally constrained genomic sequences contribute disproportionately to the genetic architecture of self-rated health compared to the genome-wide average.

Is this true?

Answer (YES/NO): YES